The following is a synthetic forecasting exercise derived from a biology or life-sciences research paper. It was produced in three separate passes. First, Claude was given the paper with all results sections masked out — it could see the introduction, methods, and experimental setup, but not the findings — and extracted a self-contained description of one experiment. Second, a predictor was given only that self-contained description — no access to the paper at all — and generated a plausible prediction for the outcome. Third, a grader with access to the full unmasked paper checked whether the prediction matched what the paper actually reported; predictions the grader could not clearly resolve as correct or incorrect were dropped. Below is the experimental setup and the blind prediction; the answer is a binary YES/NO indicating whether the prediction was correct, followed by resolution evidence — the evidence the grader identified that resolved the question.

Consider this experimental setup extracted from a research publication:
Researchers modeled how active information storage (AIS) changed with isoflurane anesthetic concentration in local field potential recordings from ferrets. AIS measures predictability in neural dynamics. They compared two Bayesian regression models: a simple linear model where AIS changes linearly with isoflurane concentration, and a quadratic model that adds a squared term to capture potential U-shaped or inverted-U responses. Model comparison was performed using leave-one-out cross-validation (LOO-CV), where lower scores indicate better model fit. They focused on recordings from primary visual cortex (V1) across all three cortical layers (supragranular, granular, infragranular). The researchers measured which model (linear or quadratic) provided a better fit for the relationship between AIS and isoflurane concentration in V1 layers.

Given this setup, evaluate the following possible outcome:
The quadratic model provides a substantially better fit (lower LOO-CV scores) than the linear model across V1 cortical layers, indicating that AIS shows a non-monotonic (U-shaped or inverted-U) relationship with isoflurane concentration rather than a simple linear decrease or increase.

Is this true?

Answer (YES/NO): YES